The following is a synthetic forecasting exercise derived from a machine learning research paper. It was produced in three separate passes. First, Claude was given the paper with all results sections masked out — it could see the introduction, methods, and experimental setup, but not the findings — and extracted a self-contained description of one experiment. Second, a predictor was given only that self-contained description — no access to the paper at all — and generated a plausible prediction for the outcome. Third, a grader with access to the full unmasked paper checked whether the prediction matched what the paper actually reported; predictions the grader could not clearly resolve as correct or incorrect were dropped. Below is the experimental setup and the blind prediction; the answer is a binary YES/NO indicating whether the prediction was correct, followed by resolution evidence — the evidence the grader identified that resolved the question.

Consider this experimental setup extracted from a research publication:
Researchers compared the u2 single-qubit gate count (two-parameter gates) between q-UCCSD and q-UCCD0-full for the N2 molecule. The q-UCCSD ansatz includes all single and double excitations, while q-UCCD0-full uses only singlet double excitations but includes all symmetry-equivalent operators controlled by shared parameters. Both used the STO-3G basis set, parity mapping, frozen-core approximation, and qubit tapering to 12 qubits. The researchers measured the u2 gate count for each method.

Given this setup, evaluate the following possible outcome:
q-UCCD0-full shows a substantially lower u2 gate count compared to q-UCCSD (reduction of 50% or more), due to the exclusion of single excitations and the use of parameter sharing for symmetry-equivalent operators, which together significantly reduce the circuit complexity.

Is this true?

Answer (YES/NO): NO